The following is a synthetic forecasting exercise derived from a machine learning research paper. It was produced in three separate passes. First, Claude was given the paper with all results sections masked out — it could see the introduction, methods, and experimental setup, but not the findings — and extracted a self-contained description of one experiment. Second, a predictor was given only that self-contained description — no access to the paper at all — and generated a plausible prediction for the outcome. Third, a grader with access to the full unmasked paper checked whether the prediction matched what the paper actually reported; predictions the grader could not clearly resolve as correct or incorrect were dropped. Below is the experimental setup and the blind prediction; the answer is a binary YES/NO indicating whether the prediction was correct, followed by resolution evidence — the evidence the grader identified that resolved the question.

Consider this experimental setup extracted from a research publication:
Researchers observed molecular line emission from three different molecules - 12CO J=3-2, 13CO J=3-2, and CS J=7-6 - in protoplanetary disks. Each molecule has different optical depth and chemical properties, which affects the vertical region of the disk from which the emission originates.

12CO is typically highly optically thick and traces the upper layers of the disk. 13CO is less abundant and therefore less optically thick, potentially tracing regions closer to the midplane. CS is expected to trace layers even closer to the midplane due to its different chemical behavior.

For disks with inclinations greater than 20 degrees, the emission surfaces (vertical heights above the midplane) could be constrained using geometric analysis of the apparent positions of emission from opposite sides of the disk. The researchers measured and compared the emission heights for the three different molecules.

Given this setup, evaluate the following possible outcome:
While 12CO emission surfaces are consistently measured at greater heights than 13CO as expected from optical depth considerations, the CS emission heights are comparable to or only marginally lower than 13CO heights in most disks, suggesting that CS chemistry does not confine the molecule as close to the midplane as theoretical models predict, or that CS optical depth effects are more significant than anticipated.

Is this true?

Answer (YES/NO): NO